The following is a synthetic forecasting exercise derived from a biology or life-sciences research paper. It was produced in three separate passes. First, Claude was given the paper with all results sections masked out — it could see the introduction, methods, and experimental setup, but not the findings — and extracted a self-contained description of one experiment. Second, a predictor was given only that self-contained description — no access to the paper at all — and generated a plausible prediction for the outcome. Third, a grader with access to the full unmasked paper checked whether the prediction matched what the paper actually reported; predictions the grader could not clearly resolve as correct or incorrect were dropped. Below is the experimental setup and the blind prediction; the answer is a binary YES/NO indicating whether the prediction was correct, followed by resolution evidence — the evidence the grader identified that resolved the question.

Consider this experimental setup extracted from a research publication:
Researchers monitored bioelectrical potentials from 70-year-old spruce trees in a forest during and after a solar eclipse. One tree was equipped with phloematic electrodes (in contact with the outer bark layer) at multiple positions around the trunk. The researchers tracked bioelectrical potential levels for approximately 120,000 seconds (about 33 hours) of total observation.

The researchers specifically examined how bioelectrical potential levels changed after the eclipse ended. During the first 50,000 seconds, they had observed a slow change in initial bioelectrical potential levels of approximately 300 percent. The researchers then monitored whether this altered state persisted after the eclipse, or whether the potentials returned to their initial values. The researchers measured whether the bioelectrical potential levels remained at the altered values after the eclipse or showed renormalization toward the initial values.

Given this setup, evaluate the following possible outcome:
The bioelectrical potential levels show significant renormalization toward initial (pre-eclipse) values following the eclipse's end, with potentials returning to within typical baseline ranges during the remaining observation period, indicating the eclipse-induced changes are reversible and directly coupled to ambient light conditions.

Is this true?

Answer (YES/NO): YES